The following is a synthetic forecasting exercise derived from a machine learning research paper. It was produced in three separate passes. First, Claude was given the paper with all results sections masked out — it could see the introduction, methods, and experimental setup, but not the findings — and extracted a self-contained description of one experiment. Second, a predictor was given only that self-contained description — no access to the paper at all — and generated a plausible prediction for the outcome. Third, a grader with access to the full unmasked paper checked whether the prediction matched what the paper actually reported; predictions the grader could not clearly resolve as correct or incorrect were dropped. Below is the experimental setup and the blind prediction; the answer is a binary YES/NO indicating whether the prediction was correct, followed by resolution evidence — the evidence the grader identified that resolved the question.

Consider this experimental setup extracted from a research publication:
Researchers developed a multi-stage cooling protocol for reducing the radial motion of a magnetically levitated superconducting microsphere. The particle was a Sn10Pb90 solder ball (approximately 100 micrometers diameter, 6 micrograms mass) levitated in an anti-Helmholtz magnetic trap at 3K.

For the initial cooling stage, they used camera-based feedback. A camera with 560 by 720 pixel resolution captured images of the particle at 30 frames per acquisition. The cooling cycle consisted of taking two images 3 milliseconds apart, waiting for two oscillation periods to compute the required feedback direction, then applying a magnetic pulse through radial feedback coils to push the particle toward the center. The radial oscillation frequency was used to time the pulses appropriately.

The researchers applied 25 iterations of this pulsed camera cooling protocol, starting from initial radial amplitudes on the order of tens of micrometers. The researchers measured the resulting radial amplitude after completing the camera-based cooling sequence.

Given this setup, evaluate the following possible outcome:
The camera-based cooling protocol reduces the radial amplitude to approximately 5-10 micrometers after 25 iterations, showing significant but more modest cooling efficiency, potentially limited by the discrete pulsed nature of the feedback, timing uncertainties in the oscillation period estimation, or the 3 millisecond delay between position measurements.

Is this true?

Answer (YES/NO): NO